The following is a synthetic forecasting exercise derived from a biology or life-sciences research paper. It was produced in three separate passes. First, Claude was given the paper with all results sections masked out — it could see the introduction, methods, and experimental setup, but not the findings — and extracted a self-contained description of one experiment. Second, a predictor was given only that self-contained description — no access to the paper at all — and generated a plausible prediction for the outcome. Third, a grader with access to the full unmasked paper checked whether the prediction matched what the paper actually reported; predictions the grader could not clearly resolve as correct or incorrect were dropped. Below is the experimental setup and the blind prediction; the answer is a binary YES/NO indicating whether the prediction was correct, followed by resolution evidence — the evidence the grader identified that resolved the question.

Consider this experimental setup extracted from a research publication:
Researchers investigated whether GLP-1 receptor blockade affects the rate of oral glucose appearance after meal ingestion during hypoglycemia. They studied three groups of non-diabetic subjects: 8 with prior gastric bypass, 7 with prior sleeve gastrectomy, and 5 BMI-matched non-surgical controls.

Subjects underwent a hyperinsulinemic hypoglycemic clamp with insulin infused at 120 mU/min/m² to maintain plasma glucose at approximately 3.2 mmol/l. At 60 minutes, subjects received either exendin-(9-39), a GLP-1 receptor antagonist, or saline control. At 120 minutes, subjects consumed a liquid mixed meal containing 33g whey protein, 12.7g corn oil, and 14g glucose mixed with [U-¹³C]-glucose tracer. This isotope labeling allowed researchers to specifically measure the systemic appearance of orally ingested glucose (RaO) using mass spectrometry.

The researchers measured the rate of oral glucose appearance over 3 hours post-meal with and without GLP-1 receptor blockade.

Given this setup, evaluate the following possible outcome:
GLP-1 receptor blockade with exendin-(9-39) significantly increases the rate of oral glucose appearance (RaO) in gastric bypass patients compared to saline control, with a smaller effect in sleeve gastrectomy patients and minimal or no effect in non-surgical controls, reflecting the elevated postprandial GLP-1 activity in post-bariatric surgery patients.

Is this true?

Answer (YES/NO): NO